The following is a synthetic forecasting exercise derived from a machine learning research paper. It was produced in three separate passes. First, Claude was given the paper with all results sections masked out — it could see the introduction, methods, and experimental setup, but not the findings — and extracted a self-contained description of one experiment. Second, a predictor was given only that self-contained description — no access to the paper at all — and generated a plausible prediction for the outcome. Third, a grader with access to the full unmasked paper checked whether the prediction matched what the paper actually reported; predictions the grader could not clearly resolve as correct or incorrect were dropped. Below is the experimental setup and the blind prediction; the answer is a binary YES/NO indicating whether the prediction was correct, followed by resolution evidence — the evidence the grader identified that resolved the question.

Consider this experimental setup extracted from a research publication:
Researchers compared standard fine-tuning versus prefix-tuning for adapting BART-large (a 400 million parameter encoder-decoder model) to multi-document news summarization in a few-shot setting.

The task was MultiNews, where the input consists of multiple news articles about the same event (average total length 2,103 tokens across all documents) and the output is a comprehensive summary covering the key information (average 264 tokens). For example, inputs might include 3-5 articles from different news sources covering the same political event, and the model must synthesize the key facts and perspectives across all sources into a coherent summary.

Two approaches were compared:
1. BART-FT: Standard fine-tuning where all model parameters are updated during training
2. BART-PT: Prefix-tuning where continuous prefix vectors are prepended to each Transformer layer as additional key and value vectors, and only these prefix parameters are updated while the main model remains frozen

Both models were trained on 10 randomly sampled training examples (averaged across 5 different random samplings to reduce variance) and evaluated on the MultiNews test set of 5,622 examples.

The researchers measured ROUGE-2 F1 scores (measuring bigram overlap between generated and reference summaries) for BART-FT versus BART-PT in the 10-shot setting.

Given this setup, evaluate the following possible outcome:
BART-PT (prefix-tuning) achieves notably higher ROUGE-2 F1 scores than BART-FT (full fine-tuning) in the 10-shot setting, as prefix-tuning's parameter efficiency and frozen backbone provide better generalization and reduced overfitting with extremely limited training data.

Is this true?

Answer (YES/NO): YES